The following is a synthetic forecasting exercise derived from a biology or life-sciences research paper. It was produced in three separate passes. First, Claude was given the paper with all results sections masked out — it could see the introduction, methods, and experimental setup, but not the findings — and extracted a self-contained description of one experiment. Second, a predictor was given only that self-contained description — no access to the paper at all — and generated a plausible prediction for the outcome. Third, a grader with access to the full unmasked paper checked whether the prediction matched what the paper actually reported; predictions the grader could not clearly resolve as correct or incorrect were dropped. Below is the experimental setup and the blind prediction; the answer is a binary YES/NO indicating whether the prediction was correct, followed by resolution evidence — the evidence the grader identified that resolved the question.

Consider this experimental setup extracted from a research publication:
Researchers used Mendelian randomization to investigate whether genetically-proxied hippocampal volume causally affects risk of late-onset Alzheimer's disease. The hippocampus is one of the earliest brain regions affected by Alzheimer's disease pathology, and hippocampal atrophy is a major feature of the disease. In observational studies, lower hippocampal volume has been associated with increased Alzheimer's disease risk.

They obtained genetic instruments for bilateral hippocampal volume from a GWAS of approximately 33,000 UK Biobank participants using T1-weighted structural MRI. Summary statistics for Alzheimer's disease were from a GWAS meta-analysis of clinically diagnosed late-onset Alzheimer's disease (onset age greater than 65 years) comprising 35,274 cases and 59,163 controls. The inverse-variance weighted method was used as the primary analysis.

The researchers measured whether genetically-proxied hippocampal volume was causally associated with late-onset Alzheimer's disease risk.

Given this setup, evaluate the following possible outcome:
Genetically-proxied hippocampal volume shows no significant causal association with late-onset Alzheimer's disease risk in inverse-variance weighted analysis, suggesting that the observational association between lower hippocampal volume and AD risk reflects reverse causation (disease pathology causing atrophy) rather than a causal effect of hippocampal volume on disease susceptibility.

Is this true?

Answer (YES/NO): YES